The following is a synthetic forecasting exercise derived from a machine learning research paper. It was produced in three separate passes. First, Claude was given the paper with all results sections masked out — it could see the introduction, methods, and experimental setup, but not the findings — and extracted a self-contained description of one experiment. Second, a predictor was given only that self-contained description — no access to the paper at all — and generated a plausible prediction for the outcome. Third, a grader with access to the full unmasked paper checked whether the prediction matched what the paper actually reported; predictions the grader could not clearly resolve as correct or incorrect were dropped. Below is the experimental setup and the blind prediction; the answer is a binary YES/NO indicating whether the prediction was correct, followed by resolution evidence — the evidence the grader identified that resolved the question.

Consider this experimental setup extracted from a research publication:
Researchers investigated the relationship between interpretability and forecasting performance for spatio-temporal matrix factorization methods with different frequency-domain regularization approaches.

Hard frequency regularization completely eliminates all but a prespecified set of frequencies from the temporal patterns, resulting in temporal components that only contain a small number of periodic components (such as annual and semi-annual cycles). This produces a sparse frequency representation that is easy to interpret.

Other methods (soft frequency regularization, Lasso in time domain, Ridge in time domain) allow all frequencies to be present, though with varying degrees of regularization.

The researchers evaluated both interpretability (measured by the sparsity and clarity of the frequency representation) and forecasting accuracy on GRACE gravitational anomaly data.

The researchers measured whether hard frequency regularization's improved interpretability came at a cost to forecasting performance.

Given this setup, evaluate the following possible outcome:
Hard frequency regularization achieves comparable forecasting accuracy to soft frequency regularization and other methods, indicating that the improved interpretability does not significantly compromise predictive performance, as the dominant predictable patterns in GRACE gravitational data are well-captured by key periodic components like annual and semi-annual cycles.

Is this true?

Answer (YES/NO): NO